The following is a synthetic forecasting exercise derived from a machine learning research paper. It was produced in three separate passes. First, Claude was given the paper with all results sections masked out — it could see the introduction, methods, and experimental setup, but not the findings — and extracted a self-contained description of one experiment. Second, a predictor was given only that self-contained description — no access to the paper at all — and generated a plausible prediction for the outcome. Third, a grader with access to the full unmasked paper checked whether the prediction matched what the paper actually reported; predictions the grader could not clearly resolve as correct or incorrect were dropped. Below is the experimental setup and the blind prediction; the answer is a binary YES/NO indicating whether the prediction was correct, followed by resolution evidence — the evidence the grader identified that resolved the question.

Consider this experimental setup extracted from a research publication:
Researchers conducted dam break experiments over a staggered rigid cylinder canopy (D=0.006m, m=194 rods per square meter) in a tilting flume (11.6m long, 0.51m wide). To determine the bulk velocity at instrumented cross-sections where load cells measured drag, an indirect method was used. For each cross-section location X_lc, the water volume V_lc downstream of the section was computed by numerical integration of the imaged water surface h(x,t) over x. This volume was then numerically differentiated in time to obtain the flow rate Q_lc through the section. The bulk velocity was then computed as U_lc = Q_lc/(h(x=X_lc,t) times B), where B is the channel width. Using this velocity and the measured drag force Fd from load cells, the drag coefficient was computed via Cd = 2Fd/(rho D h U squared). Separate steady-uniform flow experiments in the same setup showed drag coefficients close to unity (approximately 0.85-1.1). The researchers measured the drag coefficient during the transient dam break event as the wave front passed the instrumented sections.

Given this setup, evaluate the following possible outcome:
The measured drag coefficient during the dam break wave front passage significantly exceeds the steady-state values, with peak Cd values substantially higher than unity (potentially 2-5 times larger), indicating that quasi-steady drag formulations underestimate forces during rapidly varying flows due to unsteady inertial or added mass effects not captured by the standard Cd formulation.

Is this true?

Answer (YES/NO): NO